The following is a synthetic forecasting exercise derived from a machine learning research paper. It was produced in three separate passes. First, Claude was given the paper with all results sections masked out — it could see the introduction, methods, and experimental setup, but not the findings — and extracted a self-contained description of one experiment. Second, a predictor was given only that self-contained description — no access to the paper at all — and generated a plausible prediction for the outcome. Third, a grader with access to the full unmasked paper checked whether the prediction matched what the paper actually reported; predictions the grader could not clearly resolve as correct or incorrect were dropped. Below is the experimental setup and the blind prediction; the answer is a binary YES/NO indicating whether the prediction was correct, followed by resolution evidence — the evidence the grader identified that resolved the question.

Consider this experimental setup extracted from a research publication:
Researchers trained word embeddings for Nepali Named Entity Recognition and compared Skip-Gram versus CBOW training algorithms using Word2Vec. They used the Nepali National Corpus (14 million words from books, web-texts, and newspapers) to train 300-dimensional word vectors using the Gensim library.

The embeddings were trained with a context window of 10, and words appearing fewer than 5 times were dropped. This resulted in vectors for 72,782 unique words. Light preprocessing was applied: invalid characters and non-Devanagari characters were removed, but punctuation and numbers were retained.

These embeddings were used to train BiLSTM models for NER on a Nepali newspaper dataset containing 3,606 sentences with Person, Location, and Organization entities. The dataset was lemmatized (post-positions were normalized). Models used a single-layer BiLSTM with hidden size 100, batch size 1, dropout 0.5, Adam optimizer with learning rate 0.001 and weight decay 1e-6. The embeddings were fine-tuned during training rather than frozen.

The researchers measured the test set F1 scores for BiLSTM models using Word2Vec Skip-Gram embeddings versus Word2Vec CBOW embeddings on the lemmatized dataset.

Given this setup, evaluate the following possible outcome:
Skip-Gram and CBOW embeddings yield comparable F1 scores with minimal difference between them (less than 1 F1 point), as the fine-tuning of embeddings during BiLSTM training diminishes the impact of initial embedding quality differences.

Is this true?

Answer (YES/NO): NO